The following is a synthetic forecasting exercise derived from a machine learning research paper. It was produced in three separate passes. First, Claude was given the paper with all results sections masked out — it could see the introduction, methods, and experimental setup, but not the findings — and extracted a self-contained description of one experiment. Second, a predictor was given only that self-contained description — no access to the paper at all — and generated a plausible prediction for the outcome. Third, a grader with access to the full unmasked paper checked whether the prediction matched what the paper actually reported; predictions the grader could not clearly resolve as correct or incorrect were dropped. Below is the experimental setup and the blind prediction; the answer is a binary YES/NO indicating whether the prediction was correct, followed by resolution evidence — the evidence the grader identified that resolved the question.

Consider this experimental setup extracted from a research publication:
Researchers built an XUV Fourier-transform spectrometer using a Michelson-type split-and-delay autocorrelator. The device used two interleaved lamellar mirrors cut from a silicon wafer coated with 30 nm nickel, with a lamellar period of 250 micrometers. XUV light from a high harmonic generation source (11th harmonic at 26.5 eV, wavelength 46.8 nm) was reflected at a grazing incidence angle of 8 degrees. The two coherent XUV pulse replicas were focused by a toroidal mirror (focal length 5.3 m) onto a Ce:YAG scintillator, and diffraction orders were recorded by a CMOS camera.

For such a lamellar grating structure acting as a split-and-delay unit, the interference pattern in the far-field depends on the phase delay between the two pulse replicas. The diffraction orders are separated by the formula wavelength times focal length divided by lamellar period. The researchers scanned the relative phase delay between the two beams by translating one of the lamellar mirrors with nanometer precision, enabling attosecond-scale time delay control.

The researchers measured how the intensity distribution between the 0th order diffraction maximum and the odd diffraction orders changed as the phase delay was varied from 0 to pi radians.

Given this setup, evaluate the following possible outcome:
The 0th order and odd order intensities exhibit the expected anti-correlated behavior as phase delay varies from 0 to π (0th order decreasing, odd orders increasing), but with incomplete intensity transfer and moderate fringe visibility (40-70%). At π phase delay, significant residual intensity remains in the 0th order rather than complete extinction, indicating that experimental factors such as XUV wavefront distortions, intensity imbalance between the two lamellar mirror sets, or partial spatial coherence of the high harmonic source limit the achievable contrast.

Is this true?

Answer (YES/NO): NO